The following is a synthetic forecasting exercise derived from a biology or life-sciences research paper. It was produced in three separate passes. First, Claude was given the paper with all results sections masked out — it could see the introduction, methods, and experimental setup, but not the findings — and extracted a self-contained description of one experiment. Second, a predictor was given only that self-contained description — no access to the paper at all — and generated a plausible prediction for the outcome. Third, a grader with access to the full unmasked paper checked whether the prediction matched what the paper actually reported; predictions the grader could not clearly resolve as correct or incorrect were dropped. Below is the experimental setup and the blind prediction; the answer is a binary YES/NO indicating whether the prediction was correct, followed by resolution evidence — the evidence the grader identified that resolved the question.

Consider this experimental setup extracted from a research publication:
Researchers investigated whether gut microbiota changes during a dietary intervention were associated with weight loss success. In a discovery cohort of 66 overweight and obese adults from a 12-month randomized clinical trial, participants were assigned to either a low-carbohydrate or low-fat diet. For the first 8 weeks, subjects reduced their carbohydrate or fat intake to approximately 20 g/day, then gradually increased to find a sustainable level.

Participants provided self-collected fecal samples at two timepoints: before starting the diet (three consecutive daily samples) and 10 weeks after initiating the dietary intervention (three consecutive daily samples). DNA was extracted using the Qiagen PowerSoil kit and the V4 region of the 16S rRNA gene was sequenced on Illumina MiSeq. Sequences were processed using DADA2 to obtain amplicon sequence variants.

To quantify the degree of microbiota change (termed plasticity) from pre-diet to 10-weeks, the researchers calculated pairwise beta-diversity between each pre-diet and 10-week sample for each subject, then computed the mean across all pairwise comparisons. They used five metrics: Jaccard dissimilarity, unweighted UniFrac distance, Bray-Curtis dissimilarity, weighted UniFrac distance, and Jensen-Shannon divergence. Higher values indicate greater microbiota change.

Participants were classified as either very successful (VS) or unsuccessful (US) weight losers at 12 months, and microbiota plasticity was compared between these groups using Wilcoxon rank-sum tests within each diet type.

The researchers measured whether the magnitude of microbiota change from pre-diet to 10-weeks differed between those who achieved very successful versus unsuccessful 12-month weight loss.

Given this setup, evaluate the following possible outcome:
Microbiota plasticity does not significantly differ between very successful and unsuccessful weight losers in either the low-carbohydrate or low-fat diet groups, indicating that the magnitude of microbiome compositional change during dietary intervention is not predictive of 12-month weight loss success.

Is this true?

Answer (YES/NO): NO